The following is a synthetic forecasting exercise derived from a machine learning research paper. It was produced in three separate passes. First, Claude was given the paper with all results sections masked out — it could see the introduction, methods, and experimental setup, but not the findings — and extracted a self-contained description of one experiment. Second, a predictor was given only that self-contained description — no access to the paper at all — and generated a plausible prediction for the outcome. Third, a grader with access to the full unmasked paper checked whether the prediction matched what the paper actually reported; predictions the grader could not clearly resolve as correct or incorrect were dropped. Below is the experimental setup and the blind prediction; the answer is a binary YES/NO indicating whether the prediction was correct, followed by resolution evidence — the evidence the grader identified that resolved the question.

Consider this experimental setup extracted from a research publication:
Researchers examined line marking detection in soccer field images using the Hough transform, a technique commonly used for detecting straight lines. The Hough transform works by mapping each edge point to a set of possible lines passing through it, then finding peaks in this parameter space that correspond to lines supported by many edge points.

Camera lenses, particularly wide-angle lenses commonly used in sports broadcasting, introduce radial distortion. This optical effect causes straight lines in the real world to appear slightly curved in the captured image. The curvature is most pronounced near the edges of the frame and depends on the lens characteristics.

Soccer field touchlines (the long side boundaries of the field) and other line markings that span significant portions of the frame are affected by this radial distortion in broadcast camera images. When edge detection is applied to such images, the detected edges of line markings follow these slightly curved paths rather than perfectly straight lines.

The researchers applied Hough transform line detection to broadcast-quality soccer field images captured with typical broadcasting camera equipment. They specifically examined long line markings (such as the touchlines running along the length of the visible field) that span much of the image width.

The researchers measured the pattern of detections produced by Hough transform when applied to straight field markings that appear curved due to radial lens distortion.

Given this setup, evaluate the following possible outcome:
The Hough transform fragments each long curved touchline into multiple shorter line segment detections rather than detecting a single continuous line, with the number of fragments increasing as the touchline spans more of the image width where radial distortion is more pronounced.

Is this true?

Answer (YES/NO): NO